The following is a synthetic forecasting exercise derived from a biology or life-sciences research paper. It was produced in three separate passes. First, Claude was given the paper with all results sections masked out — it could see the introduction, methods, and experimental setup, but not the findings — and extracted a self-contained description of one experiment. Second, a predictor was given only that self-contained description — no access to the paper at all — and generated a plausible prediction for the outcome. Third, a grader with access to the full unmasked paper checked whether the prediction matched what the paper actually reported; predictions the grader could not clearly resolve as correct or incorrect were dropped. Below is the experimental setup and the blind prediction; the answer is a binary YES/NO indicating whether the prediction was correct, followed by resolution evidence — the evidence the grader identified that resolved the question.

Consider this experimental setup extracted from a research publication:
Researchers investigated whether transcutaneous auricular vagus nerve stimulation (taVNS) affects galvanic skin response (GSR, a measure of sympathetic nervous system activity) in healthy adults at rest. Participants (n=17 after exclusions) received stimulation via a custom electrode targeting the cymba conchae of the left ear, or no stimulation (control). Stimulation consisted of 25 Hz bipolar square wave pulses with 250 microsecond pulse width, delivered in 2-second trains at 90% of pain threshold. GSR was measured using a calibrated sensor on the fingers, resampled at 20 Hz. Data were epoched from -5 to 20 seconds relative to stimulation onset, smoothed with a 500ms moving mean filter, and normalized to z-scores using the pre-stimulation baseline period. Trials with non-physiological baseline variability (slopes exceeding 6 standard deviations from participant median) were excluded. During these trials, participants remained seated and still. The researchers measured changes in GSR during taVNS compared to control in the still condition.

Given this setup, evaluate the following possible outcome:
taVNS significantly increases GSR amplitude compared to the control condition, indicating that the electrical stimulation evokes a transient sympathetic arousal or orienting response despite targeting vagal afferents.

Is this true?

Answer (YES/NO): NO